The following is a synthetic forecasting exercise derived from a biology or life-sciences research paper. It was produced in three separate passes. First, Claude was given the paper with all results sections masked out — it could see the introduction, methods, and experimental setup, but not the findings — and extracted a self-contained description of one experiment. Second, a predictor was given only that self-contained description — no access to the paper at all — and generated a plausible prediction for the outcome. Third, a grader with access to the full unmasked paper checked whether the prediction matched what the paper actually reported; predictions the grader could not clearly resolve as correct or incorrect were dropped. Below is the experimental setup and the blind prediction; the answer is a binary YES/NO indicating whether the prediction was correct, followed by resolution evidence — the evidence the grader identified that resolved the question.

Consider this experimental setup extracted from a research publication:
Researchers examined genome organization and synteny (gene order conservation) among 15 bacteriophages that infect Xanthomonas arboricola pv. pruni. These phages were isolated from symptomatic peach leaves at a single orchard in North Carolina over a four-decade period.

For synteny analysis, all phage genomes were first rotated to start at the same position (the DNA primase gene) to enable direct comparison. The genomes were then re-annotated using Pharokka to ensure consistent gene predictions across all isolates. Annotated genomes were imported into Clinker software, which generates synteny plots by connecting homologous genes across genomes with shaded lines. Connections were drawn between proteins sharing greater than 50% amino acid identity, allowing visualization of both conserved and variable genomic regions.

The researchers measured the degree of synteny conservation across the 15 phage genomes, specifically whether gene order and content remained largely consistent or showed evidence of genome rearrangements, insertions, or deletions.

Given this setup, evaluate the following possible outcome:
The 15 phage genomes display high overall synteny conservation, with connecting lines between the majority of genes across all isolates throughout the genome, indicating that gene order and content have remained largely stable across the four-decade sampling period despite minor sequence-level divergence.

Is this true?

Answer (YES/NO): YES